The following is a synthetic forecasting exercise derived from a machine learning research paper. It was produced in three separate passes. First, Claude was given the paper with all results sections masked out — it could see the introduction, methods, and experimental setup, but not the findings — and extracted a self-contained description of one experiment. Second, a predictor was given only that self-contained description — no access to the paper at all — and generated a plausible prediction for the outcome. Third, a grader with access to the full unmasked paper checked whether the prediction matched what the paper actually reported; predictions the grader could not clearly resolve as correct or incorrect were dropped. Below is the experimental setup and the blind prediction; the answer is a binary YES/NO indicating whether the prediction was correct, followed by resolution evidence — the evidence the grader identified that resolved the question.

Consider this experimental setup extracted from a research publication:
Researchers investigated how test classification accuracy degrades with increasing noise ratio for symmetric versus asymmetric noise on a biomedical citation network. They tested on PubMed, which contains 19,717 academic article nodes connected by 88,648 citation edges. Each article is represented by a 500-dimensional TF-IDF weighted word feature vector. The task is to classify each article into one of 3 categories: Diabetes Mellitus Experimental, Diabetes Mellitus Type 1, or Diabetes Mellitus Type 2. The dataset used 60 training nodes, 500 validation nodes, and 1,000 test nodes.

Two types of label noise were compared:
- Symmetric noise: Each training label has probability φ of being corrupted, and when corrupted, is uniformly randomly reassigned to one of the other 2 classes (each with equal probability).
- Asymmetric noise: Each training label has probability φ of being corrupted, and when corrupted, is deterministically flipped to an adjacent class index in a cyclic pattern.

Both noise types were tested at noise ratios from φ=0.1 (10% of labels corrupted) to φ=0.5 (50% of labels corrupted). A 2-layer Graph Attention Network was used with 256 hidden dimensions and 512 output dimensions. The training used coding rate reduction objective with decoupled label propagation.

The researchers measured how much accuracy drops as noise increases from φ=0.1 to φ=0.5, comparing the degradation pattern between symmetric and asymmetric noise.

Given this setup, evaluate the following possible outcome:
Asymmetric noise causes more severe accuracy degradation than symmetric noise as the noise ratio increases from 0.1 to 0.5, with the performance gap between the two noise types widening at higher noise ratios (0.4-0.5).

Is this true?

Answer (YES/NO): YES